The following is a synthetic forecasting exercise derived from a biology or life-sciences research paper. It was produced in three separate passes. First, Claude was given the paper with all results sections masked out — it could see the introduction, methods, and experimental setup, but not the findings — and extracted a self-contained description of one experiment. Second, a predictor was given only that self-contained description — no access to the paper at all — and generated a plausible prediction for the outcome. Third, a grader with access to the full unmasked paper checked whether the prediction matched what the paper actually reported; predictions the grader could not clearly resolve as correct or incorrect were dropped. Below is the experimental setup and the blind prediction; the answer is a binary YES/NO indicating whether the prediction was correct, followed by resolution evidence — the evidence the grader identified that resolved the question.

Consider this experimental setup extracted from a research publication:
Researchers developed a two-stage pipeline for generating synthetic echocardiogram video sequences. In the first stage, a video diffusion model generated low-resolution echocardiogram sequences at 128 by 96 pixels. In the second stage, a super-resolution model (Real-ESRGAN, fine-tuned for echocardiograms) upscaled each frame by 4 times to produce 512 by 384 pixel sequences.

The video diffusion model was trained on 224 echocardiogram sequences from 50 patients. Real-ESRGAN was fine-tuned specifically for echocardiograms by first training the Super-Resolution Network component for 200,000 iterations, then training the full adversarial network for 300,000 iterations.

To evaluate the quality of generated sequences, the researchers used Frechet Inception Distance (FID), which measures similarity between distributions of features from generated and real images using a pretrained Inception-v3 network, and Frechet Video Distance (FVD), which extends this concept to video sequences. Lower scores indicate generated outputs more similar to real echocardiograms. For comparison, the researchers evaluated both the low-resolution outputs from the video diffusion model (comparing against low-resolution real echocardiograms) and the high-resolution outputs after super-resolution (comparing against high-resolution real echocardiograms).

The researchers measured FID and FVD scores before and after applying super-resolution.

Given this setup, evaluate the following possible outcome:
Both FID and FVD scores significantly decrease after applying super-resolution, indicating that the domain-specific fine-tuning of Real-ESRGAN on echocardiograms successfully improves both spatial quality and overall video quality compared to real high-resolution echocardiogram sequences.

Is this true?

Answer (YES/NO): NO